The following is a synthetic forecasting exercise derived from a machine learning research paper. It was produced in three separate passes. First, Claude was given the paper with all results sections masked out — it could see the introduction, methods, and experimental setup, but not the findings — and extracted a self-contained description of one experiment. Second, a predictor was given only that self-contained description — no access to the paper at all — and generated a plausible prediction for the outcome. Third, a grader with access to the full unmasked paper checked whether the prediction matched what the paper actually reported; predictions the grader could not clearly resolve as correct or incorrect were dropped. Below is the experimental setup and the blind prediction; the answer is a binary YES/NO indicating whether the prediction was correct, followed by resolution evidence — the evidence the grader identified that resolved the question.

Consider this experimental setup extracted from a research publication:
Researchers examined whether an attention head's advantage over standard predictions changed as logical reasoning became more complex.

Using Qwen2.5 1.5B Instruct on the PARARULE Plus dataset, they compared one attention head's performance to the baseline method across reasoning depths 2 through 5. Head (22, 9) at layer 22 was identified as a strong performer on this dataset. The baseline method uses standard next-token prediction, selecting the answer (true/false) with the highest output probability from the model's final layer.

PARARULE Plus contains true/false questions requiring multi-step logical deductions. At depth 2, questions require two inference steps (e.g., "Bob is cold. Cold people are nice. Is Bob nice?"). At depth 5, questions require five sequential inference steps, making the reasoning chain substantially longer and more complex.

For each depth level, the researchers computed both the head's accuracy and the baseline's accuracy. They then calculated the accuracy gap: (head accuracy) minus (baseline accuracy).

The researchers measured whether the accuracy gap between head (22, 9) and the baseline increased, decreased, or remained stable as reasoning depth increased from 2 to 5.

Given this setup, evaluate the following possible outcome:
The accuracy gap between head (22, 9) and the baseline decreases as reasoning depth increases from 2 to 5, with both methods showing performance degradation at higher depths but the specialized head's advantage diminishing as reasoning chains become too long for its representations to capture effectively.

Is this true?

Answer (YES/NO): NO